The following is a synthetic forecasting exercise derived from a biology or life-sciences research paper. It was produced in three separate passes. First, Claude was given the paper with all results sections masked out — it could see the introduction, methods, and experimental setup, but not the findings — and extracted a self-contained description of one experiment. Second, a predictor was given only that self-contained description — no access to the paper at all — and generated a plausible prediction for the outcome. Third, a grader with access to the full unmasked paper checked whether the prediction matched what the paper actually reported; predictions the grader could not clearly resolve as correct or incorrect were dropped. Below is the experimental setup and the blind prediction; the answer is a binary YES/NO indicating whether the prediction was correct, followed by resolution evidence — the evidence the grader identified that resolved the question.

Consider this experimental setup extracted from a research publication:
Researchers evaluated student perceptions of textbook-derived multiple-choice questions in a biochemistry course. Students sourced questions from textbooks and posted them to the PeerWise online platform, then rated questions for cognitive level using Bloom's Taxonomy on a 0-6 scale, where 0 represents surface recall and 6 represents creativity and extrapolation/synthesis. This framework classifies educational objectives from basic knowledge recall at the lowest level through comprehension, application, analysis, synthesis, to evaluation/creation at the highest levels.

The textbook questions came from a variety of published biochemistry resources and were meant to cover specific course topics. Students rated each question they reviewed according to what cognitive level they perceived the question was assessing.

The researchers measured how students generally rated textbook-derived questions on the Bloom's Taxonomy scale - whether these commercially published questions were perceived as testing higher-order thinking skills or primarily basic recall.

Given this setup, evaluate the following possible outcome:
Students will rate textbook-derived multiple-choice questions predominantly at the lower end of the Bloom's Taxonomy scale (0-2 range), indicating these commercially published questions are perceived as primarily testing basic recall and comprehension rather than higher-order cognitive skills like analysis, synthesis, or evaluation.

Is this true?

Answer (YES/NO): YES